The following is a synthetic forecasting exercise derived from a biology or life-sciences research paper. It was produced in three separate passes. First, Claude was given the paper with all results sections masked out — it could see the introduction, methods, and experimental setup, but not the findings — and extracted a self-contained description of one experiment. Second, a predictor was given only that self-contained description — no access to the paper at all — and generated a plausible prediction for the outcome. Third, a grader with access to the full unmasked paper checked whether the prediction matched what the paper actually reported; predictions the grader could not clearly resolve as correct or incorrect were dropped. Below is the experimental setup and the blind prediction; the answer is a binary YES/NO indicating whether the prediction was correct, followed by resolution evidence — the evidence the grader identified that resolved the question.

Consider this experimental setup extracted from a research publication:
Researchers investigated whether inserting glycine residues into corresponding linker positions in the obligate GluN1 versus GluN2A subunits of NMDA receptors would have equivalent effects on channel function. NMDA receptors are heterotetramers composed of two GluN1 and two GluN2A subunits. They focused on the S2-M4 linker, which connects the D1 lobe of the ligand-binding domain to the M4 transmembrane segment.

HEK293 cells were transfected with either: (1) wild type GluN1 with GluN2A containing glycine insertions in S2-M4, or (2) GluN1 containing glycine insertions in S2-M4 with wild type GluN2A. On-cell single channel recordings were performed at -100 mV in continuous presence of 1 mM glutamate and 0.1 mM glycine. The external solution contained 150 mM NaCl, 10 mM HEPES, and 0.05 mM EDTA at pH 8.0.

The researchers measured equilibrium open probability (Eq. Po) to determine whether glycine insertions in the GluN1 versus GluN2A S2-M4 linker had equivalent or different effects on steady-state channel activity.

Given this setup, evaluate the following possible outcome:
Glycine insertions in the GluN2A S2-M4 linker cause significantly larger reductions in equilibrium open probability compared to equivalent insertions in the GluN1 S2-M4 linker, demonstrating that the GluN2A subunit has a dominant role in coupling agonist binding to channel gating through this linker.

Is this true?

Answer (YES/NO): NO